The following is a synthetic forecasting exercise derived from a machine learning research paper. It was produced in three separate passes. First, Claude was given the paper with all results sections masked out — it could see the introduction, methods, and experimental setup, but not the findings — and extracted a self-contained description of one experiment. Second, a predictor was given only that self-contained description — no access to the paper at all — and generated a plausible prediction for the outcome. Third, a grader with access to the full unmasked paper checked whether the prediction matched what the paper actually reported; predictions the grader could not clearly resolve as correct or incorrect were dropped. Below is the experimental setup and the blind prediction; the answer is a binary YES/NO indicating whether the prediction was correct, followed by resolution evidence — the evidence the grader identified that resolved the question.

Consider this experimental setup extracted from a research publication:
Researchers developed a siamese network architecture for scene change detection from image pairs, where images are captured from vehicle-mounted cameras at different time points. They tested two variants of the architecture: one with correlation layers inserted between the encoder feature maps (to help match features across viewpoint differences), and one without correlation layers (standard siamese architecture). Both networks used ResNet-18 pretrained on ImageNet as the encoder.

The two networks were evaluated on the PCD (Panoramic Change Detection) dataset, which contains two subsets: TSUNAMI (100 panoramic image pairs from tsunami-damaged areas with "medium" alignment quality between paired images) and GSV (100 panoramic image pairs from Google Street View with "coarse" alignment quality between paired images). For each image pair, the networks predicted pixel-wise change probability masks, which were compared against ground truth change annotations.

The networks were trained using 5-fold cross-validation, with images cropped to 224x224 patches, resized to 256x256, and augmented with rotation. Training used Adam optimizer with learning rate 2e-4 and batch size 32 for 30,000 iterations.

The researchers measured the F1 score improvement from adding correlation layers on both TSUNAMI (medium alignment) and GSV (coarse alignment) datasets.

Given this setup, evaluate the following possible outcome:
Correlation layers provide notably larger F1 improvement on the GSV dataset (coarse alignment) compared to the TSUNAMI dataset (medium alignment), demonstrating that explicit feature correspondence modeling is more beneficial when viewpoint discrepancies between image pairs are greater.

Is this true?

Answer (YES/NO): YES